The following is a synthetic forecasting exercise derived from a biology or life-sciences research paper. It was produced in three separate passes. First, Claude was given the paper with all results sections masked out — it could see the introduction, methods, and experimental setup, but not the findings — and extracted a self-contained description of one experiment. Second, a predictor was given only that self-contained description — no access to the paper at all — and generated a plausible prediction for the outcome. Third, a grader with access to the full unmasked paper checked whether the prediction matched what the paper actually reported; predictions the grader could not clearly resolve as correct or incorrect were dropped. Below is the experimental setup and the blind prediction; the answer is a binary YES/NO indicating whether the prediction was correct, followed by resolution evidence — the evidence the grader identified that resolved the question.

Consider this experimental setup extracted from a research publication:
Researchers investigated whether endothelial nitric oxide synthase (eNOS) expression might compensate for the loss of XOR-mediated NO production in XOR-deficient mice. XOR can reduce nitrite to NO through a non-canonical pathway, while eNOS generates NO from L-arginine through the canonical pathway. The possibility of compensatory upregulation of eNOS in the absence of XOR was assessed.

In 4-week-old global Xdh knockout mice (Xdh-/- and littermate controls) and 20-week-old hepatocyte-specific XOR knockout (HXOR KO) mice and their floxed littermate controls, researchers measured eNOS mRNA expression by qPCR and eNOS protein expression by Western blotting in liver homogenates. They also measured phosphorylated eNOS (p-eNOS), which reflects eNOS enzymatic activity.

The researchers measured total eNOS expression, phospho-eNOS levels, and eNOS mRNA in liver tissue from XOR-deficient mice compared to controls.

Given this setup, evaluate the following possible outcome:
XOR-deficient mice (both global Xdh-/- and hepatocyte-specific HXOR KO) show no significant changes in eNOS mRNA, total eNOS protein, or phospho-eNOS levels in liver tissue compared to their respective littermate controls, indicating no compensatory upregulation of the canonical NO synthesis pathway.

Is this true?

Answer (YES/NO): YES